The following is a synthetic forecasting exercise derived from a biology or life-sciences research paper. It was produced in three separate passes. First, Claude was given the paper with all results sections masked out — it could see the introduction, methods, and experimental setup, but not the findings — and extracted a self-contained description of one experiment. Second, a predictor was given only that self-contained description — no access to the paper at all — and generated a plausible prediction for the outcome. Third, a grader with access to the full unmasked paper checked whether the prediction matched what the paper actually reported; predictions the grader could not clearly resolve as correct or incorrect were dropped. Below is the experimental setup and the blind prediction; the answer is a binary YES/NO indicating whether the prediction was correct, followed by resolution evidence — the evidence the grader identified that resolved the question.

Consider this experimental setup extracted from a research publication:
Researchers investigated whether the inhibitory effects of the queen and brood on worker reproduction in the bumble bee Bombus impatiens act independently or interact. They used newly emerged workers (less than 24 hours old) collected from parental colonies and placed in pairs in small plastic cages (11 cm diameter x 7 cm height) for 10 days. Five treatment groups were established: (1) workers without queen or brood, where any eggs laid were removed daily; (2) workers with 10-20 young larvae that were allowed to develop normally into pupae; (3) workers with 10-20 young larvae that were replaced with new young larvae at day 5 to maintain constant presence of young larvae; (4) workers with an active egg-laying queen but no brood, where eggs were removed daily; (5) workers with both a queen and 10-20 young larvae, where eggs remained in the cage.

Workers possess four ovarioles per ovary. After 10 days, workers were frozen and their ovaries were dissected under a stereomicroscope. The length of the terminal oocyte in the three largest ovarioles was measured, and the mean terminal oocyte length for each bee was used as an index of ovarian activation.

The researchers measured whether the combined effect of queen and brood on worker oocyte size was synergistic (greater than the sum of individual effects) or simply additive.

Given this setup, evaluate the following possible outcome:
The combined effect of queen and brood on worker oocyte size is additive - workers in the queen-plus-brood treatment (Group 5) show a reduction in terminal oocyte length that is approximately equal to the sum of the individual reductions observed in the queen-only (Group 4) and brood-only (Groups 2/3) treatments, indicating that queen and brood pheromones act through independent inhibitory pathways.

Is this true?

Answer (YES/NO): NO